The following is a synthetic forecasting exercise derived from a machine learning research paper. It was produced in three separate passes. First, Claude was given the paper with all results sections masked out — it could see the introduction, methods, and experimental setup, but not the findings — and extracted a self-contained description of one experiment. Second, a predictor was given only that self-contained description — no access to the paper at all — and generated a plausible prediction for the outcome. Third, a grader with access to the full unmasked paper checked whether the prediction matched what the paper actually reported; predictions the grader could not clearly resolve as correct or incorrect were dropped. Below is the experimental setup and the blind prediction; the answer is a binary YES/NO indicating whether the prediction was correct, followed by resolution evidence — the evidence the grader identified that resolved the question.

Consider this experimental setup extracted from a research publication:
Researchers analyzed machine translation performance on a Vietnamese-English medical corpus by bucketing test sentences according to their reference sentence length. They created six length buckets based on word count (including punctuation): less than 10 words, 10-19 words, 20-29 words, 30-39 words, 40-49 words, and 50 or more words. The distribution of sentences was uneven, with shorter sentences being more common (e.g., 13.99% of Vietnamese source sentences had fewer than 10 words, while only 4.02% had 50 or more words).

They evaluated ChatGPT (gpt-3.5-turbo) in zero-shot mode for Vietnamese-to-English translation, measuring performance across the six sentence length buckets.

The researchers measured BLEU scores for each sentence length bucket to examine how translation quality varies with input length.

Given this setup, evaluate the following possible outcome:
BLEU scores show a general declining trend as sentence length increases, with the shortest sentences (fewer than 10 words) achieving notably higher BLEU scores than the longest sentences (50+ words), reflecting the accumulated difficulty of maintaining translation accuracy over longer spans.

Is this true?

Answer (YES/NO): NO